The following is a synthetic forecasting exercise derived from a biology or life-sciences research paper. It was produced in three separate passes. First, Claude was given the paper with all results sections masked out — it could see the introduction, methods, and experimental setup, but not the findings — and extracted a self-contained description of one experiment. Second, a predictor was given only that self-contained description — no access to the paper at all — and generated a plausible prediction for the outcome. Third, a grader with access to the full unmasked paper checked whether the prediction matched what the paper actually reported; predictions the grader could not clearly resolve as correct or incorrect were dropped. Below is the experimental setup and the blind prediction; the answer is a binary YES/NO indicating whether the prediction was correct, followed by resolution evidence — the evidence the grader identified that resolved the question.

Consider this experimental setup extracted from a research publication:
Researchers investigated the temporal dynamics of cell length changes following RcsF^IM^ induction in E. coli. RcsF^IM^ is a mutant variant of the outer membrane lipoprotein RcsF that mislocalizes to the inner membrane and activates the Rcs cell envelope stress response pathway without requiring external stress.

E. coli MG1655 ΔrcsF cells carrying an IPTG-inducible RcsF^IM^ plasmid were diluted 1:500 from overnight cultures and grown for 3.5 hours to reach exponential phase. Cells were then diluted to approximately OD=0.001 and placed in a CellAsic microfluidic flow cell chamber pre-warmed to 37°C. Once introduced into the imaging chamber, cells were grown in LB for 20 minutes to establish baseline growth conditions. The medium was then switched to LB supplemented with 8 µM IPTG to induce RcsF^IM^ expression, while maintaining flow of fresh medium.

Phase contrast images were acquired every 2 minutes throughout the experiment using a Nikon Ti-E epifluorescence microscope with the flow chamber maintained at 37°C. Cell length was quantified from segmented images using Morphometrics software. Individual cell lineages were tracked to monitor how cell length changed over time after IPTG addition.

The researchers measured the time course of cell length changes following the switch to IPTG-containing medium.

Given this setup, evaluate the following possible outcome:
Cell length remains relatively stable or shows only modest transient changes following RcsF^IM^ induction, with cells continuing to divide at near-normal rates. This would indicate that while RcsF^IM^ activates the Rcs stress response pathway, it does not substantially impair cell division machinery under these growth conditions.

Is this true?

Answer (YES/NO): NO